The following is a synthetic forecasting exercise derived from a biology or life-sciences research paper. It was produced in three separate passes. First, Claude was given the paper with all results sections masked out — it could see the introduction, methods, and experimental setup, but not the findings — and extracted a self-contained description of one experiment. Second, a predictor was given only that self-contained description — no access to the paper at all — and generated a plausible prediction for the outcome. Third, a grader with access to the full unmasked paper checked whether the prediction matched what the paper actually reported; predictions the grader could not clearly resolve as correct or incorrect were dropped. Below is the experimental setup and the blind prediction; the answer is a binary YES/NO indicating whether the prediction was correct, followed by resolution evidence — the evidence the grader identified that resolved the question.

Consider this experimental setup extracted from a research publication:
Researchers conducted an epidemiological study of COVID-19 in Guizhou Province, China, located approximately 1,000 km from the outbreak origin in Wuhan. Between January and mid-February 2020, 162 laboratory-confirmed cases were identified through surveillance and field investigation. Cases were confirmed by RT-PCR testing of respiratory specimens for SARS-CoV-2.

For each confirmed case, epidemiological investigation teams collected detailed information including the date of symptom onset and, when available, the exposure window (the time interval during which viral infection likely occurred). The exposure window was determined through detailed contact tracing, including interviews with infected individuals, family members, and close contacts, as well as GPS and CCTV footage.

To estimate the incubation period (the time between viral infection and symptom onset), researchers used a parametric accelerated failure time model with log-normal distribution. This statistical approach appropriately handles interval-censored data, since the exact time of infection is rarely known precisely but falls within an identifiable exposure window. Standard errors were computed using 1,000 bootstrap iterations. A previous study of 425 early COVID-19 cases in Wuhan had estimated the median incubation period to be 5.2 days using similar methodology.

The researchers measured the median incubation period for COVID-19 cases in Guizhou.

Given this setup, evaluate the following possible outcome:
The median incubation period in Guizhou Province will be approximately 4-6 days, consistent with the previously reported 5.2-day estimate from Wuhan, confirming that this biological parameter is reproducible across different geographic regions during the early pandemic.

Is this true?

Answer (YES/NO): NO